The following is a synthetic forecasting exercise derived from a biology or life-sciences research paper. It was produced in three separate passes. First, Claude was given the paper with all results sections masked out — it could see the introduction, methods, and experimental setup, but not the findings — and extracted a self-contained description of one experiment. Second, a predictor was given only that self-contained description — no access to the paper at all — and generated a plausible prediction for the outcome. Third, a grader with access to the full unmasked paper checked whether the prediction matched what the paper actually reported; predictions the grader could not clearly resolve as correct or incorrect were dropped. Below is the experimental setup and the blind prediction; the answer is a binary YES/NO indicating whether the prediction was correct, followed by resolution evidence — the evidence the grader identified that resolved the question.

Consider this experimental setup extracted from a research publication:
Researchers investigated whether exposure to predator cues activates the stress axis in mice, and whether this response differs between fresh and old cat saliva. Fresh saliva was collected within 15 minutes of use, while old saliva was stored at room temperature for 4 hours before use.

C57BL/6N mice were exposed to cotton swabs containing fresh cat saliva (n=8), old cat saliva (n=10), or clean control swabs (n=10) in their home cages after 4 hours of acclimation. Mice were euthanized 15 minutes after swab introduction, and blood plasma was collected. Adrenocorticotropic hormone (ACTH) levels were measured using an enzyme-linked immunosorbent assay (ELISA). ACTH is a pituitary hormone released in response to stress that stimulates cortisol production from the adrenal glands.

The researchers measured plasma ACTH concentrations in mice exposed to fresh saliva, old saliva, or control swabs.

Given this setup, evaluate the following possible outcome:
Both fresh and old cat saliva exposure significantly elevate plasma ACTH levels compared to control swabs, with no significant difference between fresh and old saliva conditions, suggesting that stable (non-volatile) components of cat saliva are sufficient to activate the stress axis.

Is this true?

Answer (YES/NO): NO